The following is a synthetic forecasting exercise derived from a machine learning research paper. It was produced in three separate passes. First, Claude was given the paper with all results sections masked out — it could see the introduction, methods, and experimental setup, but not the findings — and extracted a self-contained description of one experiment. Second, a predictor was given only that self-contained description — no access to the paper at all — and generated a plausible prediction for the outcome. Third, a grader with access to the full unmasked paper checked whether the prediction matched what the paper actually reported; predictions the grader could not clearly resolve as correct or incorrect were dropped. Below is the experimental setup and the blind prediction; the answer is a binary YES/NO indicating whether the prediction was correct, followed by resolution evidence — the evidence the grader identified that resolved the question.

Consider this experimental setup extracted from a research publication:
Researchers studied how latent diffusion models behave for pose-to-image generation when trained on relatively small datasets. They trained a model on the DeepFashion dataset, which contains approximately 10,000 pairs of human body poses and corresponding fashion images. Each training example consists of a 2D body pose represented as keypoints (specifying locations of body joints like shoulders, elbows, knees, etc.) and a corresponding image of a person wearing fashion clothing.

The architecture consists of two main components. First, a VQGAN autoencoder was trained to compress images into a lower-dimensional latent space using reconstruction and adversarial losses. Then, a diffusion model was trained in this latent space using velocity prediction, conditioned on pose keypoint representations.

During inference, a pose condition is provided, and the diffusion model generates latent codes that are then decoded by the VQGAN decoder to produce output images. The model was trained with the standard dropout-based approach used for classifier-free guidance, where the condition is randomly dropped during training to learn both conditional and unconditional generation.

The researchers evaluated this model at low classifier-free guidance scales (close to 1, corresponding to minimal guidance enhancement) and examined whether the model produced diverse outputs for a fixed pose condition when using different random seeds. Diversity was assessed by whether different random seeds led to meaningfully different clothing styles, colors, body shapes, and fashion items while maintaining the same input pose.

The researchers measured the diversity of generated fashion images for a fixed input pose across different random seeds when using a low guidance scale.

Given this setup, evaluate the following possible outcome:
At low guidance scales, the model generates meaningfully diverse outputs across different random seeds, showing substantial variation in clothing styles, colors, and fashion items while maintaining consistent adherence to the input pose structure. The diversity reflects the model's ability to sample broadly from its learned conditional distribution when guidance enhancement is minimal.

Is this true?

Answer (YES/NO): NO